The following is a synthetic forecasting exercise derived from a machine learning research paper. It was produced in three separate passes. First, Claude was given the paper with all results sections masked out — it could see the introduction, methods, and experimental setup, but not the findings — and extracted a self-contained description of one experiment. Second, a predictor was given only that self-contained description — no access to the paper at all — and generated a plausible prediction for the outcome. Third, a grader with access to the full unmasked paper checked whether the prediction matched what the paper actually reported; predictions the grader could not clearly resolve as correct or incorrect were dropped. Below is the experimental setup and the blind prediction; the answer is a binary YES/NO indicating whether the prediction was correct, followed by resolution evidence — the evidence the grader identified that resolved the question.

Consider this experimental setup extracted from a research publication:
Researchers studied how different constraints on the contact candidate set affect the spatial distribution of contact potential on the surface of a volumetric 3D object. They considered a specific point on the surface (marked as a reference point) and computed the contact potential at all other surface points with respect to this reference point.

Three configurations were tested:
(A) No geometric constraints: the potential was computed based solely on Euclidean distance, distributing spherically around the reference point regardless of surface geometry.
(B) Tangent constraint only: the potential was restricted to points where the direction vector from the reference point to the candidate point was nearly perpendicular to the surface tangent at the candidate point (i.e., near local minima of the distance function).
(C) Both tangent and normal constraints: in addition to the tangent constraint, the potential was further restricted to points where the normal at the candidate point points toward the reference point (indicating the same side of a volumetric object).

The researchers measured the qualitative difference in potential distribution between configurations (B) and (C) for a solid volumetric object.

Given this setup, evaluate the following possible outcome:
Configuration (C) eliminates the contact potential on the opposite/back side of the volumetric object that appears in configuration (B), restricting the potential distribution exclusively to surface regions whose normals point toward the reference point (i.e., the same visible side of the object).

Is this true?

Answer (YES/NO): YES